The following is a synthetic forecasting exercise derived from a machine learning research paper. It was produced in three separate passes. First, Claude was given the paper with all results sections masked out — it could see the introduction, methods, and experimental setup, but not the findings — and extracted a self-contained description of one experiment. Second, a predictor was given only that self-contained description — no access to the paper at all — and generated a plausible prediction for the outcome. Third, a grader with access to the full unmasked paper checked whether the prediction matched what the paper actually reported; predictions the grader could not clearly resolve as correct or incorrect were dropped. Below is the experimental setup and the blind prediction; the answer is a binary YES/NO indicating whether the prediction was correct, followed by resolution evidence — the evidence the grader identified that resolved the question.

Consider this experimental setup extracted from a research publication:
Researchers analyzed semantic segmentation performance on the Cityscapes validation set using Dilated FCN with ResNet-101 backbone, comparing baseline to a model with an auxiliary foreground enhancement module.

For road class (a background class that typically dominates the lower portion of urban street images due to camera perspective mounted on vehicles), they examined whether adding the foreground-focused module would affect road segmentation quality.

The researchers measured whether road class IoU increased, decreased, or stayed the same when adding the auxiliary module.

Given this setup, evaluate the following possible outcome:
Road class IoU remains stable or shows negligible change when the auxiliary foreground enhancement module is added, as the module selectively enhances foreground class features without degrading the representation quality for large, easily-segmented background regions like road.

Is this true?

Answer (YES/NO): NO